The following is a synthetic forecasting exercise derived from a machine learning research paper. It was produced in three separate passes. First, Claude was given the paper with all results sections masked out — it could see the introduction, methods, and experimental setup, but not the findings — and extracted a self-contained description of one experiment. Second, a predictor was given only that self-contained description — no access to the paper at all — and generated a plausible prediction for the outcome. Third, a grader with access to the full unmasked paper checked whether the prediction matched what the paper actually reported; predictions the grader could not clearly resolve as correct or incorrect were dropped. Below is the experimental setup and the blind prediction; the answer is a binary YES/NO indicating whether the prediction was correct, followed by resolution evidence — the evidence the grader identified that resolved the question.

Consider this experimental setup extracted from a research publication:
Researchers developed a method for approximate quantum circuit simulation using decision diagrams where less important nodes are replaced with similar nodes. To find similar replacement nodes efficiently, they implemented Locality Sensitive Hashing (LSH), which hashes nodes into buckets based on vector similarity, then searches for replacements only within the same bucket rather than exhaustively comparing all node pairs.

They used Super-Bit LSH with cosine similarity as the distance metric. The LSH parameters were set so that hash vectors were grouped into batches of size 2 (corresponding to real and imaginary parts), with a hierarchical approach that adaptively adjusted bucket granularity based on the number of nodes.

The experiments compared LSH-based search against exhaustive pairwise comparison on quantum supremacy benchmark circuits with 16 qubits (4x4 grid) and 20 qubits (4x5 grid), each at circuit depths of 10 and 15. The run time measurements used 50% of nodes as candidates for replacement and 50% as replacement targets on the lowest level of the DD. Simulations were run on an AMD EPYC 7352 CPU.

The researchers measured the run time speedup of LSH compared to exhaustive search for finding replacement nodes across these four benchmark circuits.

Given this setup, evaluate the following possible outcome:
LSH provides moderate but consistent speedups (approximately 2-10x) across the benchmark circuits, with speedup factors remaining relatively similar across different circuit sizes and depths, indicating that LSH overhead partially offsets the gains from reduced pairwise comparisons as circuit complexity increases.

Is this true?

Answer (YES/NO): NO